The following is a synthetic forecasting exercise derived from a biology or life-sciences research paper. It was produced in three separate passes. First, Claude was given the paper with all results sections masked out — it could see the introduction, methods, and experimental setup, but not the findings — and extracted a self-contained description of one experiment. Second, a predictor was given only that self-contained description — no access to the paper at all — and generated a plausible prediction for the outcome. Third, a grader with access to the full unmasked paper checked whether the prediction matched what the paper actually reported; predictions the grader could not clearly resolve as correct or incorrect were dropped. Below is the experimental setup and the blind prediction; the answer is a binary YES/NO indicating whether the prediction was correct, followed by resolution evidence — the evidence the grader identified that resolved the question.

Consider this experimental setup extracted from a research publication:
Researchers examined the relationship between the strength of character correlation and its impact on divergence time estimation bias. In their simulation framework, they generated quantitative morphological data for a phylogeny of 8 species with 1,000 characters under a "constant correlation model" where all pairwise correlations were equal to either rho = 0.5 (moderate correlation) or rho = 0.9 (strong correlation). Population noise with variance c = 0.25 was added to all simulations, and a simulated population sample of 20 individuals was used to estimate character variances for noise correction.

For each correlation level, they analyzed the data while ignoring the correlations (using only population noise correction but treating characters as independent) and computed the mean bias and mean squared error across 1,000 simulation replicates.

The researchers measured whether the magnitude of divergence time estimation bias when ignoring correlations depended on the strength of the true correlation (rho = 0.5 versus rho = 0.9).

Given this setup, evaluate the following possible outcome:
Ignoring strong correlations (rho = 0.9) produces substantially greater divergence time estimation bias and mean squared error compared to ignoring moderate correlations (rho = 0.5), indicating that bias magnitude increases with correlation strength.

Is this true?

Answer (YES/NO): YES